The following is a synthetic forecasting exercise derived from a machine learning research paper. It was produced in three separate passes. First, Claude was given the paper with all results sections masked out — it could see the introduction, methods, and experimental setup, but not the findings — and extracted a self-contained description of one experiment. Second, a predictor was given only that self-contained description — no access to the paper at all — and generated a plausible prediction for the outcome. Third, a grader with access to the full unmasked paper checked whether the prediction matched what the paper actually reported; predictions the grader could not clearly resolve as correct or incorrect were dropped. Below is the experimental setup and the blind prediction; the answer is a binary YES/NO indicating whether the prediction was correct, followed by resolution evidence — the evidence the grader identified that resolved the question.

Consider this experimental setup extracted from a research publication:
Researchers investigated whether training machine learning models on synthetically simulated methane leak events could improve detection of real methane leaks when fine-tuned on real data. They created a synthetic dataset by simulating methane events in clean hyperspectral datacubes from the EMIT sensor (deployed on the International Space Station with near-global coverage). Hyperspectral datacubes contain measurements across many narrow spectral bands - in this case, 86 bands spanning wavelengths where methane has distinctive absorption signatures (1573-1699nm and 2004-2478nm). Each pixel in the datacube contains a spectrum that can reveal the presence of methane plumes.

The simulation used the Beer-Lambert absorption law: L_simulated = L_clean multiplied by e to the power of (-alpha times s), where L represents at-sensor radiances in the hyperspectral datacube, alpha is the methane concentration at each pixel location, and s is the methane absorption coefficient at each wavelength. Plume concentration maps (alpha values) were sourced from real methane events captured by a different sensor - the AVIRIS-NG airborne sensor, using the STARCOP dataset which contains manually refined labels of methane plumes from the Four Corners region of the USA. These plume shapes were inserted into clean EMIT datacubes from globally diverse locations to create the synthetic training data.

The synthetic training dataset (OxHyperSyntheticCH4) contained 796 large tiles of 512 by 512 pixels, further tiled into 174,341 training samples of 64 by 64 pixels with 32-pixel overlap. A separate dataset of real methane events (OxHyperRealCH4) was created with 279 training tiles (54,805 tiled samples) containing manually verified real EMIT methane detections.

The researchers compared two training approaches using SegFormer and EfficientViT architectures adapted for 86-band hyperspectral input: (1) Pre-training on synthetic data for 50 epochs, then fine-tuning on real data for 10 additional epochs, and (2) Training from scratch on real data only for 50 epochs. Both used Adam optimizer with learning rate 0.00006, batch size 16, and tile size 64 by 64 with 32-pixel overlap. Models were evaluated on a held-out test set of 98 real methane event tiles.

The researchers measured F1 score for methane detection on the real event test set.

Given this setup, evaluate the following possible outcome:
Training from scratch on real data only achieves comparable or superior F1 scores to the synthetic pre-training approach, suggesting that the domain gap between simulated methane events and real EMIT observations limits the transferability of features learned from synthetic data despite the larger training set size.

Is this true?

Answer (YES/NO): NO